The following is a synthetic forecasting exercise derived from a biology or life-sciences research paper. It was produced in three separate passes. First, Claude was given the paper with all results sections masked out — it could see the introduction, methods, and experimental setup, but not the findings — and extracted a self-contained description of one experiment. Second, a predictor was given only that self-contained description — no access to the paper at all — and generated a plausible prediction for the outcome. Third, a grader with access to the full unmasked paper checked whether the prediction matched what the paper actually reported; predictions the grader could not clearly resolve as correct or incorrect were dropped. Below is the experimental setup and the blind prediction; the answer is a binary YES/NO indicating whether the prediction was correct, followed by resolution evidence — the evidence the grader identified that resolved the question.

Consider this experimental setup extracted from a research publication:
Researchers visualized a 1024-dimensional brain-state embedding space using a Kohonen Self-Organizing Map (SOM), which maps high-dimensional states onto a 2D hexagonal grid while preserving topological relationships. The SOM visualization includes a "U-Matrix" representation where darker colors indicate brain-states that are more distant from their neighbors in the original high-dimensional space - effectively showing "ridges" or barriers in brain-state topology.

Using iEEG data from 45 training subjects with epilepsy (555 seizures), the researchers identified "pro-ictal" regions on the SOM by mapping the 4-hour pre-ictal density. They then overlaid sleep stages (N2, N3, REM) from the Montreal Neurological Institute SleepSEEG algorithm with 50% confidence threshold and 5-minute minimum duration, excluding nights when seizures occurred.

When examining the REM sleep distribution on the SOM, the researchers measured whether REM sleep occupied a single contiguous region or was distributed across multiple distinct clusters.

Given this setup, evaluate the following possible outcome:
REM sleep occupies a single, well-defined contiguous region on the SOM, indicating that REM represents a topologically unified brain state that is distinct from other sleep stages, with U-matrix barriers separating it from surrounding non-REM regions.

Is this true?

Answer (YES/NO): NO